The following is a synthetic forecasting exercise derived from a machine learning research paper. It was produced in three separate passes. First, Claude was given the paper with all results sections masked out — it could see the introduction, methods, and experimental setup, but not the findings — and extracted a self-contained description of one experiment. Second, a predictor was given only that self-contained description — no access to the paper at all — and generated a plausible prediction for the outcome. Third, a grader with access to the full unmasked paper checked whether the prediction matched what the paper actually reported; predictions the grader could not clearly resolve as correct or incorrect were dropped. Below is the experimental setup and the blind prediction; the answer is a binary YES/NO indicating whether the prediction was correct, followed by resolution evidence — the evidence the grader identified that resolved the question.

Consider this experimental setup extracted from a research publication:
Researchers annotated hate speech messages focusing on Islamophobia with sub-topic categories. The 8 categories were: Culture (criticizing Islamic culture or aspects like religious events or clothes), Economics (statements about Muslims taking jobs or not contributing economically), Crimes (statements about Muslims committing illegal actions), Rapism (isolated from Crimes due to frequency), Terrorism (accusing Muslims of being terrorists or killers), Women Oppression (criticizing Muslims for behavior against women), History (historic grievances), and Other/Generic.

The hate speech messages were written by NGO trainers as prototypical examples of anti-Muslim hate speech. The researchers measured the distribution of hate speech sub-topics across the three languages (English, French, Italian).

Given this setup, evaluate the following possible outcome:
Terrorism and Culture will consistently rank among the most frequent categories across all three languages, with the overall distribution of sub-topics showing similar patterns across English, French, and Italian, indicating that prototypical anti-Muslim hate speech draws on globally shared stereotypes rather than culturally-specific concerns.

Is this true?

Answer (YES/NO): NO